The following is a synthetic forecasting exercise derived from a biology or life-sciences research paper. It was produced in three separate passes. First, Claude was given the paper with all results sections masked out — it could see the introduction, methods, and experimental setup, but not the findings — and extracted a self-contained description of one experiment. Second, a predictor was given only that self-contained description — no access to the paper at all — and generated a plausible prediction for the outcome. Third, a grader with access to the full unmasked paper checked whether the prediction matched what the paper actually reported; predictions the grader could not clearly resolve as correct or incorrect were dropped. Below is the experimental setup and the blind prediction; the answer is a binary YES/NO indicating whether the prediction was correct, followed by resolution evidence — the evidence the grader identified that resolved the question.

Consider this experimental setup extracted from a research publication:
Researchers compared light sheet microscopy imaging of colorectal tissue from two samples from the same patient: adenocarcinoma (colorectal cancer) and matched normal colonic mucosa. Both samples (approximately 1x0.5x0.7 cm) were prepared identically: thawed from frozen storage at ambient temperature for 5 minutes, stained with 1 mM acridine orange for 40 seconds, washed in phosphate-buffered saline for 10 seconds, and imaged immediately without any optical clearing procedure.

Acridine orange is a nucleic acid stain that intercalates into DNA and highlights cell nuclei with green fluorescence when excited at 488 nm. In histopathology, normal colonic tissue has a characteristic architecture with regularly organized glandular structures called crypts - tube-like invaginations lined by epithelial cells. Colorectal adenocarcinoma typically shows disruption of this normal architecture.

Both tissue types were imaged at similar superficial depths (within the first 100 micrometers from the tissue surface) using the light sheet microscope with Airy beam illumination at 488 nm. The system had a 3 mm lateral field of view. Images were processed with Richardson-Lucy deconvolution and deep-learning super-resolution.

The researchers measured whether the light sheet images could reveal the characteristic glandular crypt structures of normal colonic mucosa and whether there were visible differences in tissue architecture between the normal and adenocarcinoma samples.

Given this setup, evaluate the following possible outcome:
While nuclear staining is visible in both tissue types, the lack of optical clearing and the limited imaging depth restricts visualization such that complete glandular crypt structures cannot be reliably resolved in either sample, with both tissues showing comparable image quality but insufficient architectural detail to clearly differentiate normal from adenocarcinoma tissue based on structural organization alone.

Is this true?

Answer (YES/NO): NO